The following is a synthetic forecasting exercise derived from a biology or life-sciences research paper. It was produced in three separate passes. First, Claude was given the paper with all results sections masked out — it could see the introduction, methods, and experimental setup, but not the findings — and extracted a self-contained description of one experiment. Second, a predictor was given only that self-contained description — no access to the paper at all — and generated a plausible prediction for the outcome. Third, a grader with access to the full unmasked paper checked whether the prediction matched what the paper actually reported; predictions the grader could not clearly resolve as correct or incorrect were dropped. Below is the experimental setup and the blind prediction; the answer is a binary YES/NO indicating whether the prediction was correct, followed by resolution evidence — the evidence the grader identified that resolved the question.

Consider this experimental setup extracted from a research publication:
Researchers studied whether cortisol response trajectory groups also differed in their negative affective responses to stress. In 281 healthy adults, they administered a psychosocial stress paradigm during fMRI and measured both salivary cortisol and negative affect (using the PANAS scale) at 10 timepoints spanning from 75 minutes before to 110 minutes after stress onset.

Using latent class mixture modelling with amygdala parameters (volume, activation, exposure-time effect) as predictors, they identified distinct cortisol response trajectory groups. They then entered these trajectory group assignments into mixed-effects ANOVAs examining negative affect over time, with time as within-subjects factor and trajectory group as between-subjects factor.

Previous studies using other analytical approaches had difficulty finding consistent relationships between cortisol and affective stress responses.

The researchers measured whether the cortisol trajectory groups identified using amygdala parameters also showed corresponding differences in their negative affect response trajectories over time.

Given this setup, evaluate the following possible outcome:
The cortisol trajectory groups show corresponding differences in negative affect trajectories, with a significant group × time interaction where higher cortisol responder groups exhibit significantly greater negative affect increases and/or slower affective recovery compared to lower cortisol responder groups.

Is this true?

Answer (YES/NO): NO